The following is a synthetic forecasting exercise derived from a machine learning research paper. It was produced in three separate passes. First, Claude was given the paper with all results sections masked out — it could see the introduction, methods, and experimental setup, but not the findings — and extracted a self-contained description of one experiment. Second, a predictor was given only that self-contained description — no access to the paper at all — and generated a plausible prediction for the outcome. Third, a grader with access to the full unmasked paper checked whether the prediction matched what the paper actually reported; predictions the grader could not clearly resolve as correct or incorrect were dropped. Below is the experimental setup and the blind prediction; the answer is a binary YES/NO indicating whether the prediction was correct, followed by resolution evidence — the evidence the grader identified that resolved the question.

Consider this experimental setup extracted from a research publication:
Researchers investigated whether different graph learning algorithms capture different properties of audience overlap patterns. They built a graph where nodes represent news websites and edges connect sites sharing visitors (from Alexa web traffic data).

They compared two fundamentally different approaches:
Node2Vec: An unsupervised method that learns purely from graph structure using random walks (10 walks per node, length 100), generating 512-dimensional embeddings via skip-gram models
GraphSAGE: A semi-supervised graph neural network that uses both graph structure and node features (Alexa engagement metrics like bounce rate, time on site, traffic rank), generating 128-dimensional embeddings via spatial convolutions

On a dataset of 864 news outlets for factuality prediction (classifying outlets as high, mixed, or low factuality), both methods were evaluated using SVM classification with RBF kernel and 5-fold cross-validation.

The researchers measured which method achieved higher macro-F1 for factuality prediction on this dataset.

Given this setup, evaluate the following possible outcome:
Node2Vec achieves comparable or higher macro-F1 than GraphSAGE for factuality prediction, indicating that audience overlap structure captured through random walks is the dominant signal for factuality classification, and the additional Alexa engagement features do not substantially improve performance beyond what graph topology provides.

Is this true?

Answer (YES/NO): YES